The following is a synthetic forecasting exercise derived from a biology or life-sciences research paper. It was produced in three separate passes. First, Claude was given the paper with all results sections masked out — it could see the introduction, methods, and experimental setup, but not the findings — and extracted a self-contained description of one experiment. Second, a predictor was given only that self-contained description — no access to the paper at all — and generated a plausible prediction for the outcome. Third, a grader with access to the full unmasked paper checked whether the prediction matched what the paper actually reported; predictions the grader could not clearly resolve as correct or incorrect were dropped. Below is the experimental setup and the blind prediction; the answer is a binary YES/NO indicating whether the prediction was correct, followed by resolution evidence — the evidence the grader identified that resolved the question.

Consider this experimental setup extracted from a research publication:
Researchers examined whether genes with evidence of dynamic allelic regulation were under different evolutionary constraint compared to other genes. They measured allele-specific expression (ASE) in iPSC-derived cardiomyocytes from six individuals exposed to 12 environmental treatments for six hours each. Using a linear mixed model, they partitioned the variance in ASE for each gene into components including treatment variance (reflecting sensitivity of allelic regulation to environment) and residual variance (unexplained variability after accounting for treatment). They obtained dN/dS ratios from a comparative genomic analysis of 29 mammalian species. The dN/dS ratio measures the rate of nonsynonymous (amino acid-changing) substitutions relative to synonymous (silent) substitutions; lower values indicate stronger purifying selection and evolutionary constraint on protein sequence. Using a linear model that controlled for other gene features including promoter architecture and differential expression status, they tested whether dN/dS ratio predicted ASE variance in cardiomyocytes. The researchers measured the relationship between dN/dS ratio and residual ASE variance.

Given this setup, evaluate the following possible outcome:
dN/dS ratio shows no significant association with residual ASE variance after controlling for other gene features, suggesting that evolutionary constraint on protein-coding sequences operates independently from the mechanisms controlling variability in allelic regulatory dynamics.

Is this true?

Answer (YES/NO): NO